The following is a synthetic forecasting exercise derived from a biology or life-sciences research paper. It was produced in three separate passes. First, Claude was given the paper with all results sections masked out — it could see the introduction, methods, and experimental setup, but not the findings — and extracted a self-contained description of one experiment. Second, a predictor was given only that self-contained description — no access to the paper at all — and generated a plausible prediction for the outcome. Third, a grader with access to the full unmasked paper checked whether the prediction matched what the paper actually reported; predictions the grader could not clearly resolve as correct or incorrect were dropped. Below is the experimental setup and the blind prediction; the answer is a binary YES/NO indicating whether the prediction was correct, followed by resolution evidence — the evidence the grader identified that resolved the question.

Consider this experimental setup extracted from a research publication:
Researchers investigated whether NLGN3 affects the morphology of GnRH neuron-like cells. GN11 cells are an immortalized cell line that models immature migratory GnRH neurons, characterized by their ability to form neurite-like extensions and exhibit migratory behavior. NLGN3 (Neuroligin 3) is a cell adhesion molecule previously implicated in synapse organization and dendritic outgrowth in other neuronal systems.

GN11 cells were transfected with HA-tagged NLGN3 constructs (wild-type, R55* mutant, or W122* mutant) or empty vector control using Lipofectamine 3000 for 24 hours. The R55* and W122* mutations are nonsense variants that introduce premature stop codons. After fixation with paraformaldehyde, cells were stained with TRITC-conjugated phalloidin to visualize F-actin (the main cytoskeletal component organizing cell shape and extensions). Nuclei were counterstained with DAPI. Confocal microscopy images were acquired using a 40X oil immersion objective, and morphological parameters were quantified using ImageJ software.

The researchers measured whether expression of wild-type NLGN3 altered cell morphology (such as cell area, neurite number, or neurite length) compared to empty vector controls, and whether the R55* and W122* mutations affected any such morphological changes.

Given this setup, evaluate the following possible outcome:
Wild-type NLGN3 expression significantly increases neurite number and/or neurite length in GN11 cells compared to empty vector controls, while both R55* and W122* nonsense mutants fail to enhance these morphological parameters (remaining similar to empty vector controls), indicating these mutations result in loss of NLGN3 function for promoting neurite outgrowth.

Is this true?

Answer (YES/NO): YES